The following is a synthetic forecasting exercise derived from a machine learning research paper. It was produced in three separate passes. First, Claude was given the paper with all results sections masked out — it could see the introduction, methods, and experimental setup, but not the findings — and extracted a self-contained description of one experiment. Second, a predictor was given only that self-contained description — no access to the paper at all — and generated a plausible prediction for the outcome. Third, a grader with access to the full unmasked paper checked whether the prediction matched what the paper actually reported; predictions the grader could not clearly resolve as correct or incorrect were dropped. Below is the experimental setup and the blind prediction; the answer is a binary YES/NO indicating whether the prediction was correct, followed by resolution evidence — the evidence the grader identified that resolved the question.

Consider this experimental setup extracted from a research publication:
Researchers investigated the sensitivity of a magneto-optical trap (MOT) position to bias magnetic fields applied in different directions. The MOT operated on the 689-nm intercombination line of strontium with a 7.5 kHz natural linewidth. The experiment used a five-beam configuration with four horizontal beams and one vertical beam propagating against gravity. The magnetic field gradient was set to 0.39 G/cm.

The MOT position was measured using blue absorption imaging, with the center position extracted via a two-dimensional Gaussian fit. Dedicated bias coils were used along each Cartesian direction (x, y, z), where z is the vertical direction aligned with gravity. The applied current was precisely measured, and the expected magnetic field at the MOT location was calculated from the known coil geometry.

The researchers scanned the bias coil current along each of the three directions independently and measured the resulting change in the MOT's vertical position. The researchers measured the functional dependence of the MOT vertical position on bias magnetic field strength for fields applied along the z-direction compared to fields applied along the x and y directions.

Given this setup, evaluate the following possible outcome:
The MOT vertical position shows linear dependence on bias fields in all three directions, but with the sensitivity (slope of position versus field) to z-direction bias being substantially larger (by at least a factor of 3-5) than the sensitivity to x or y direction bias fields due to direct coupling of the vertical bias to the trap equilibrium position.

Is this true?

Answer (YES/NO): NO